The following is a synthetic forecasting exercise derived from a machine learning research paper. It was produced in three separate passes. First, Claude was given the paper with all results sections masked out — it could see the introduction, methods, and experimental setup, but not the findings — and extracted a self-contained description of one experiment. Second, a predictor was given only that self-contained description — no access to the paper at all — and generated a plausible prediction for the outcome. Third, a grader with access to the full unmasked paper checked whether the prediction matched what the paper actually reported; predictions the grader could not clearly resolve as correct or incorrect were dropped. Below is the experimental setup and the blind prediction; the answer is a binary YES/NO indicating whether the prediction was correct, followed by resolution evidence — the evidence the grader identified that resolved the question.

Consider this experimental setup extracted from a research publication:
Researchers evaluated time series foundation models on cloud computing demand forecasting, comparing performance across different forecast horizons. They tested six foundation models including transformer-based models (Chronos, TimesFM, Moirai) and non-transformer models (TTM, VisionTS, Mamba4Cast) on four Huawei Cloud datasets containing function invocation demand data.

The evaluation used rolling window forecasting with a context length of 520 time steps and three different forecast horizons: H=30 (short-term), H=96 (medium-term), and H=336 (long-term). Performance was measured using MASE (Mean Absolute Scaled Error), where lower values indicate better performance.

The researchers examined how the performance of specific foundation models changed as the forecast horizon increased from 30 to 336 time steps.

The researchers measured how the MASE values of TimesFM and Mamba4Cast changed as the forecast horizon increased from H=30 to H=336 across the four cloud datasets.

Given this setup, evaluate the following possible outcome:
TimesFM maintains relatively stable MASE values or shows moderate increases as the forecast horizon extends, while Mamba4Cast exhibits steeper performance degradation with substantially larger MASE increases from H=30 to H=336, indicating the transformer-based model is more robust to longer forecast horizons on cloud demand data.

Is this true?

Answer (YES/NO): YES